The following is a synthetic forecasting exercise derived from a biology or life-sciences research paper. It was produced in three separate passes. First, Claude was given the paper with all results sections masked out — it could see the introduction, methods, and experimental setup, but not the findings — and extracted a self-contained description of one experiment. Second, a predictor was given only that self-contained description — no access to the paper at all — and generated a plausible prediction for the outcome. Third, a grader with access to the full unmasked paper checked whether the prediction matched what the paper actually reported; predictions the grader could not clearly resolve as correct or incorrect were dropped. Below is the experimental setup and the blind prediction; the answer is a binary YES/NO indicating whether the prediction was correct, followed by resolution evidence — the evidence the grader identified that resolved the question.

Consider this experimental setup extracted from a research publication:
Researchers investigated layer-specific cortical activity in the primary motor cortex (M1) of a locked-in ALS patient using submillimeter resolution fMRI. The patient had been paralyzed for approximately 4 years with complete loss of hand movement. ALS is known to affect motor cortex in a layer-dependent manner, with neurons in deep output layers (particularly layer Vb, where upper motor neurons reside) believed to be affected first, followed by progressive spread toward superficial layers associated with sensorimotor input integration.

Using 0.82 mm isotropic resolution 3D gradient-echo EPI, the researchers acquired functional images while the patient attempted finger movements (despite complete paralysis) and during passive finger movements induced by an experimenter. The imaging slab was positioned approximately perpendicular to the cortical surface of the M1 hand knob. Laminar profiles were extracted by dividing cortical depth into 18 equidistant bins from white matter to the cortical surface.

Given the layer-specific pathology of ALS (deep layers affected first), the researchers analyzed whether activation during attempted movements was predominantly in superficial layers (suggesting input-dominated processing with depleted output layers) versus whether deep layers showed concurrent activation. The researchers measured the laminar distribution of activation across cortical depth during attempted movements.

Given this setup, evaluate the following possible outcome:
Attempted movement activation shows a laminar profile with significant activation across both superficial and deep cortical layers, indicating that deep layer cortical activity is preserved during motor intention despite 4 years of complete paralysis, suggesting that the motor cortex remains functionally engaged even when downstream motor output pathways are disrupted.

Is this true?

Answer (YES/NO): YES